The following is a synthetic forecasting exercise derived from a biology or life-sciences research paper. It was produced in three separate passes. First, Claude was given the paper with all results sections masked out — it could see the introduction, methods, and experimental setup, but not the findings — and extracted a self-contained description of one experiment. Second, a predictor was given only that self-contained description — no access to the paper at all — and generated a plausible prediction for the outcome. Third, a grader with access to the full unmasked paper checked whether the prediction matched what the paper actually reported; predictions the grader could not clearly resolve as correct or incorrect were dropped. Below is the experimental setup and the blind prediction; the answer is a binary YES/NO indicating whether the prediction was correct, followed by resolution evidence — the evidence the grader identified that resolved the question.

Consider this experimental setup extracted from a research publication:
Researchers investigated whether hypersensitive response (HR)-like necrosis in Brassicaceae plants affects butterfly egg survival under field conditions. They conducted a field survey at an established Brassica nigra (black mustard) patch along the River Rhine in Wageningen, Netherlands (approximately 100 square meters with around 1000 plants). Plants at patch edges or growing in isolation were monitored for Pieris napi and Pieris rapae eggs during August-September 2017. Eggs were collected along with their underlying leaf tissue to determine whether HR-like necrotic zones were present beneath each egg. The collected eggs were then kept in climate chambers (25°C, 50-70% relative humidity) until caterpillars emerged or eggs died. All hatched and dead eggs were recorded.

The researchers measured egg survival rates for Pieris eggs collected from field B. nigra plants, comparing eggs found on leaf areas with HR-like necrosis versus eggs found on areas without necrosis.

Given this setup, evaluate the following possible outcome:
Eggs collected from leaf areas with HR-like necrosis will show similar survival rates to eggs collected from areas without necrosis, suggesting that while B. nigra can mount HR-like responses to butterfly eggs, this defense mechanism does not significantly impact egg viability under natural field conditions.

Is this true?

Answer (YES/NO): NO